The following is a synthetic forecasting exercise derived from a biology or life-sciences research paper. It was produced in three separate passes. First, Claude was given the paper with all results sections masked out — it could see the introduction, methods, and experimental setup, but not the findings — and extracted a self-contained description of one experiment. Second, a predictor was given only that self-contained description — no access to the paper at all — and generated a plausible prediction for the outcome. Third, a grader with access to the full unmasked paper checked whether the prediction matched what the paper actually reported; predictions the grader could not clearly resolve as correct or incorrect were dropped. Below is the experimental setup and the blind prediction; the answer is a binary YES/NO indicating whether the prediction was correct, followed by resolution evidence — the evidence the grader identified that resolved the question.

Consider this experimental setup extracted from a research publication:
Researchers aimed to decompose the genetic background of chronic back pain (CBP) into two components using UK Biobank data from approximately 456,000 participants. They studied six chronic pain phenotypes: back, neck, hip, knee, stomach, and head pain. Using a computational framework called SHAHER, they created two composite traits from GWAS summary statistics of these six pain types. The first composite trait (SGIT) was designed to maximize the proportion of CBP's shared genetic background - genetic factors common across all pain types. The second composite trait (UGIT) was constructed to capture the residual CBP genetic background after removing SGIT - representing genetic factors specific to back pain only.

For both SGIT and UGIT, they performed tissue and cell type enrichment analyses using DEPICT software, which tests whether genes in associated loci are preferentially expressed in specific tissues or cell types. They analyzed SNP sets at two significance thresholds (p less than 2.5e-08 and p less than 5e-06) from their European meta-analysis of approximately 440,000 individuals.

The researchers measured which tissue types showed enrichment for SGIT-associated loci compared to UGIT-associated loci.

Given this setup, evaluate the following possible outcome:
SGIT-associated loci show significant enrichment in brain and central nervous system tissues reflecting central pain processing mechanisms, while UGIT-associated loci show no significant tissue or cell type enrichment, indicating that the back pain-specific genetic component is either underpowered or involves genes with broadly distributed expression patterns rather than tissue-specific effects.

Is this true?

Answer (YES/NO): YES